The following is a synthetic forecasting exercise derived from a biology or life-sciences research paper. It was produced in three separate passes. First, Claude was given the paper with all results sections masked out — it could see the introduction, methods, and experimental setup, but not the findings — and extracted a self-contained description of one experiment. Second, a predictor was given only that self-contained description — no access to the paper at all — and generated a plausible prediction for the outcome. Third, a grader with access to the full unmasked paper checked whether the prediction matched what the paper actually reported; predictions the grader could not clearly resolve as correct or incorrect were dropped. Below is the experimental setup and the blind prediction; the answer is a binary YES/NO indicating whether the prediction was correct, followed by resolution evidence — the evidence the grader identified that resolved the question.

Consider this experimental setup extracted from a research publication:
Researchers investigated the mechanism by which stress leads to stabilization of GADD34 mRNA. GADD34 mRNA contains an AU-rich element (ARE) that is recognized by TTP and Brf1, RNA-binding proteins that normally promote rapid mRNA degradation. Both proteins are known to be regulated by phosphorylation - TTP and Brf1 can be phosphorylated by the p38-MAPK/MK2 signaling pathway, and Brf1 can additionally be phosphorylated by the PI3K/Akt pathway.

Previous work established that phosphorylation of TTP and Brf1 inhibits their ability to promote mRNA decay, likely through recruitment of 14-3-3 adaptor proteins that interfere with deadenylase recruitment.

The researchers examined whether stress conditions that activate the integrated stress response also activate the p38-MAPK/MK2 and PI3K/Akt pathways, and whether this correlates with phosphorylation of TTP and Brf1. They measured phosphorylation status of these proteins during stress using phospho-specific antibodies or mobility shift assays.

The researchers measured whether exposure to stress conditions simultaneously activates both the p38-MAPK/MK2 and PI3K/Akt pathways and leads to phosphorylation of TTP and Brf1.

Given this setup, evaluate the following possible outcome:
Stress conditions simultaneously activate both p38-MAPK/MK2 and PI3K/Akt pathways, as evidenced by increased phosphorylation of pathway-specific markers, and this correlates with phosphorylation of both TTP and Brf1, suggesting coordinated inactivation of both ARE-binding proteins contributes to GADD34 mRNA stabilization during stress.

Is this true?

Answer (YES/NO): YES